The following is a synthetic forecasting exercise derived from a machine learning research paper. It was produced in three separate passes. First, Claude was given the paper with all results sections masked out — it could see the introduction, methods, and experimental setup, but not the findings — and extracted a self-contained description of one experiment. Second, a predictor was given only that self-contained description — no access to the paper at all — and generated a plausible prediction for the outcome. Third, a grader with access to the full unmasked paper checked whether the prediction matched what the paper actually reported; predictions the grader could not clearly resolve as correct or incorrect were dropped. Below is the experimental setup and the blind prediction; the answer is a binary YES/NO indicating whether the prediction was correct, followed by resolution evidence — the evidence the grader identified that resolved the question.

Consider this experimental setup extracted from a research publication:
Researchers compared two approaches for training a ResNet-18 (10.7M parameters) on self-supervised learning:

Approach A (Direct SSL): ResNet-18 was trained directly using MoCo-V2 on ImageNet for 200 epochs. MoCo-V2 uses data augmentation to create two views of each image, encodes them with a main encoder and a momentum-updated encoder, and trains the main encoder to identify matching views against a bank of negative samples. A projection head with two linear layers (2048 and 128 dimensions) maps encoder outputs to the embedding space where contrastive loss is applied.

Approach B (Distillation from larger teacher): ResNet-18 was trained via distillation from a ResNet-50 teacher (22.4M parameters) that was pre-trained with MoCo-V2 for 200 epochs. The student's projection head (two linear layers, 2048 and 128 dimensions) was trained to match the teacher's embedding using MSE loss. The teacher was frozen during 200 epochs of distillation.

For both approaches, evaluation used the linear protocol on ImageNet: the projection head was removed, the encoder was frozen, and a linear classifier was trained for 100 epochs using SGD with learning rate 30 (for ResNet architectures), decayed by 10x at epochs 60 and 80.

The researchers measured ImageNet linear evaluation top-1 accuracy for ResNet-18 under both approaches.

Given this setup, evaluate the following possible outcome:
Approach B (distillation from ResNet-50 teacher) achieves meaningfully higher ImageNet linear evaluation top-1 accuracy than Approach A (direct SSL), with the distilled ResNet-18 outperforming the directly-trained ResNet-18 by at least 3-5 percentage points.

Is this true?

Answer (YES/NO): YES